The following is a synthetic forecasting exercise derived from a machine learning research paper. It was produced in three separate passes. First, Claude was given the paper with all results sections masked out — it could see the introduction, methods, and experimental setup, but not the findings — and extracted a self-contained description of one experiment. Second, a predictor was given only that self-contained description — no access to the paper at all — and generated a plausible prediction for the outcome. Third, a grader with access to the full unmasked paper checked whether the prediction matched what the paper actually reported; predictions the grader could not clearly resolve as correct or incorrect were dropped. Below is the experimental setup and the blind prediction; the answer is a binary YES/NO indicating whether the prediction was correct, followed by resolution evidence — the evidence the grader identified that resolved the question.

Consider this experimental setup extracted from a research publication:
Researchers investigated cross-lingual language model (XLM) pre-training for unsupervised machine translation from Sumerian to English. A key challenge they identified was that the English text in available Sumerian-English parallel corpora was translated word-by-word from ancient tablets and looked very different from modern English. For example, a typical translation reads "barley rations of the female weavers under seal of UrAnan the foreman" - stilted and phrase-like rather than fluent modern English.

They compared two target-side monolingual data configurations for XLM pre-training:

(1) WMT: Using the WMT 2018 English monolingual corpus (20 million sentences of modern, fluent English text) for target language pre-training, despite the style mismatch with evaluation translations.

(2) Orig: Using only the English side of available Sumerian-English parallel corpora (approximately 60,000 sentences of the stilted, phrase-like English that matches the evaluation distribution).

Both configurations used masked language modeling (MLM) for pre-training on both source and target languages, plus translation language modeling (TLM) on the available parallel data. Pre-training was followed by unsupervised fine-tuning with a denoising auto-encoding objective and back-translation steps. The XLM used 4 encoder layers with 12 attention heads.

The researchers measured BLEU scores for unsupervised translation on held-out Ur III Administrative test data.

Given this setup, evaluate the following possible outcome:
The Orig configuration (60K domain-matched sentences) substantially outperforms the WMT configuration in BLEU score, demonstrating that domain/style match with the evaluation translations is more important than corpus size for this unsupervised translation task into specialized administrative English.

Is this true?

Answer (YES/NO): YES